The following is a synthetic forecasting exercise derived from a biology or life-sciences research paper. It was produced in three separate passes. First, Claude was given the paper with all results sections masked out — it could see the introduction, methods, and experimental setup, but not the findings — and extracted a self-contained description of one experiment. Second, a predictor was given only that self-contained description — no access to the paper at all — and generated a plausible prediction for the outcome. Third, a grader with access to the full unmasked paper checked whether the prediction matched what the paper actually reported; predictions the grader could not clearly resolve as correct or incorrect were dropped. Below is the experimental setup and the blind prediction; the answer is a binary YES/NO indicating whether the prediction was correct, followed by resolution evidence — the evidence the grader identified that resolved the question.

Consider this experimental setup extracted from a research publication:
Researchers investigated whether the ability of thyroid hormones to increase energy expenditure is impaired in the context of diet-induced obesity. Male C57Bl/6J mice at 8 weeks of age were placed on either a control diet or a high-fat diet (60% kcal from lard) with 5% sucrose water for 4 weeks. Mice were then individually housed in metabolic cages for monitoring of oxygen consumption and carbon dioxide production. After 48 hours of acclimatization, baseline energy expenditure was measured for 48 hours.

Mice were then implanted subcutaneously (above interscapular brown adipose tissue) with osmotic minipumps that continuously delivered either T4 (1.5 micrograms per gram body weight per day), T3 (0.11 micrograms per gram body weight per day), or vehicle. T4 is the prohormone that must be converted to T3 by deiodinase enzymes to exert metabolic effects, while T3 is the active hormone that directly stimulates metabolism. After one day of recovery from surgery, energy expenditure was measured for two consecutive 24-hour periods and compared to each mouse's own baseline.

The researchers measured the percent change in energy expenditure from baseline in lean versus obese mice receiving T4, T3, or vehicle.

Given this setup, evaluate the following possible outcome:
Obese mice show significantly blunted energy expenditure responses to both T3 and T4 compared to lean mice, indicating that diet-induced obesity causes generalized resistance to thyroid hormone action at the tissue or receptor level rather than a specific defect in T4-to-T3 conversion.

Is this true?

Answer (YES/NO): NO